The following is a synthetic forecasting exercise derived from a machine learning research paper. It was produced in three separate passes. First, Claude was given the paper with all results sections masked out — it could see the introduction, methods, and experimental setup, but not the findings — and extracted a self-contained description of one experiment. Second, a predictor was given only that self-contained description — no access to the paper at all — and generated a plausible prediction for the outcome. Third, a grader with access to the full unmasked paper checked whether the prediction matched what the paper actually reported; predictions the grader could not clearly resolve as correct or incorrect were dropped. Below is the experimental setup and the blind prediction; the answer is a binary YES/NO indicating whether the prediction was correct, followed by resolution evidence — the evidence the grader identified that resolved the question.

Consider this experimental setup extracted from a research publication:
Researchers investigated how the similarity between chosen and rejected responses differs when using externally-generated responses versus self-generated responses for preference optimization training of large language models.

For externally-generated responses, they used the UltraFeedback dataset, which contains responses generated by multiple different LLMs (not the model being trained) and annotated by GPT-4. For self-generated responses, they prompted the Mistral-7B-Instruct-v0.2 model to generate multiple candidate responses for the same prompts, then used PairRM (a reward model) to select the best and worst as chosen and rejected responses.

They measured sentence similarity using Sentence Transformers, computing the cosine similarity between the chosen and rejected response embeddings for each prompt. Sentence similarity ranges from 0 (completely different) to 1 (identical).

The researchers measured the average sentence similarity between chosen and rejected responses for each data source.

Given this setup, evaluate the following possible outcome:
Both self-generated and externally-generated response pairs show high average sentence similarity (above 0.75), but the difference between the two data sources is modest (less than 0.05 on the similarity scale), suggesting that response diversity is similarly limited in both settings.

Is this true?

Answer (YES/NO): NO